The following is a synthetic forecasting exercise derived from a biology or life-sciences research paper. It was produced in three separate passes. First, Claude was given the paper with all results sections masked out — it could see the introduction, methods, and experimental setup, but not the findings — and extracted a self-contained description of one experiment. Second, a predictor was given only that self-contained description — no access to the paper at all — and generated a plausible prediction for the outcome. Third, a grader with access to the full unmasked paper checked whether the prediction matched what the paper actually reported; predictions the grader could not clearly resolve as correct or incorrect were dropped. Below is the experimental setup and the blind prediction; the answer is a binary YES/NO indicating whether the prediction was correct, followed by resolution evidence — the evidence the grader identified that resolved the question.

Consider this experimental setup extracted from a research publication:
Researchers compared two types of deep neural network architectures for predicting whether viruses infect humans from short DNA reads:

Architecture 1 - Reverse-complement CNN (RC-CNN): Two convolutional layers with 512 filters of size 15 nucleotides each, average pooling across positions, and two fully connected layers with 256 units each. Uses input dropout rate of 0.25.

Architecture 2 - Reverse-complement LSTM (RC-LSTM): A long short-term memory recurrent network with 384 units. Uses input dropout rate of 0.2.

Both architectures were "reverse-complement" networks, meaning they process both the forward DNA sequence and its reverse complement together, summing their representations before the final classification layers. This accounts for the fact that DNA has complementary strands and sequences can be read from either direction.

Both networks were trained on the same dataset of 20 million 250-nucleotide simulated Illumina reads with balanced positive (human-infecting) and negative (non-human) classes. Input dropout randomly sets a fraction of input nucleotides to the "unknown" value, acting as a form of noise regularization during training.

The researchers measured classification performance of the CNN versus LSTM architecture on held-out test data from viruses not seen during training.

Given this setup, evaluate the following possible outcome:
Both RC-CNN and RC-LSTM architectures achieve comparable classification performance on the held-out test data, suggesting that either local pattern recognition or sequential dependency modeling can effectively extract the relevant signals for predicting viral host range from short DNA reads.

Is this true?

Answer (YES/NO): YES